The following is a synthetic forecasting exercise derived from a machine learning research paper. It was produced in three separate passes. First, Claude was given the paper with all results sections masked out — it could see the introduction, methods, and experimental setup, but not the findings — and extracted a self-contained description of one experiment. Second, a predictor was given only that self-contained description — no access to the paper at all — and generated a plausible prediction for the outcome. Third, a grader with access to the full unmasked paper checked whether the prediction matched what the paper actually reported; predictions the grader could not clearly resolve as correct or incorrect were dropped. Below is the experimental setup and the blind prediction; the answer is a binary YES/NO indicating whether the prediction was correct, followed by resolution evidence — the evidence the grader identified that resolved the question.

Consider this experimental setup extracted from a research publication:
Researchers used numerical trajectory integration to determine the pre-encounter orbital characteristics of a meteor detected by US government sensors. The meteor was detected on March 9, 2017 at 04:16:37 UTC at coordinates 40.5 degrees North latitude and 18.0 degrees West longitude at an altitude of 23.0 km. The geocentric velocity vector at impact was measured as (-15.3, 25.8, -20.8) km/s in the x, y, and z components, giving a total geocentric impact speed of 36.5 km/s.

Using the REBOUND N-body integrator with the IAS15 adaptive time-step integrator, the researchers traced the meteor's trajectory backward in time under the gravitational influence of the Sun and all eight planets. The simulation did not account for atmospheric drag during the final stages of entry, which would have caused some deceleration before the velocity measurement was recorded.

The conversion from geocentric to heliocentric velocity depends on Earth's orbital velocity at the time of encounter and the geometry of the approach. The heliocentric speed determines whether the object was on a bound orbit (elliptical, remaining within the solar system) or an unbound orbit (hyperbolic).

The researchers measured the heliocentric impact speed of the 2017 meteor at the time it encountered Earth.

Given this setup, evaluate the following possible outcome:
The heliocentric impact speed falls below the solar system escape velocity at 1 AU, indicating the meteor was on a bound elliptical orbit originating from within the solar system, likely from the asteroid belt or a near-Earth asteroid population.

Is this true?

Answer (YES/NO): NO